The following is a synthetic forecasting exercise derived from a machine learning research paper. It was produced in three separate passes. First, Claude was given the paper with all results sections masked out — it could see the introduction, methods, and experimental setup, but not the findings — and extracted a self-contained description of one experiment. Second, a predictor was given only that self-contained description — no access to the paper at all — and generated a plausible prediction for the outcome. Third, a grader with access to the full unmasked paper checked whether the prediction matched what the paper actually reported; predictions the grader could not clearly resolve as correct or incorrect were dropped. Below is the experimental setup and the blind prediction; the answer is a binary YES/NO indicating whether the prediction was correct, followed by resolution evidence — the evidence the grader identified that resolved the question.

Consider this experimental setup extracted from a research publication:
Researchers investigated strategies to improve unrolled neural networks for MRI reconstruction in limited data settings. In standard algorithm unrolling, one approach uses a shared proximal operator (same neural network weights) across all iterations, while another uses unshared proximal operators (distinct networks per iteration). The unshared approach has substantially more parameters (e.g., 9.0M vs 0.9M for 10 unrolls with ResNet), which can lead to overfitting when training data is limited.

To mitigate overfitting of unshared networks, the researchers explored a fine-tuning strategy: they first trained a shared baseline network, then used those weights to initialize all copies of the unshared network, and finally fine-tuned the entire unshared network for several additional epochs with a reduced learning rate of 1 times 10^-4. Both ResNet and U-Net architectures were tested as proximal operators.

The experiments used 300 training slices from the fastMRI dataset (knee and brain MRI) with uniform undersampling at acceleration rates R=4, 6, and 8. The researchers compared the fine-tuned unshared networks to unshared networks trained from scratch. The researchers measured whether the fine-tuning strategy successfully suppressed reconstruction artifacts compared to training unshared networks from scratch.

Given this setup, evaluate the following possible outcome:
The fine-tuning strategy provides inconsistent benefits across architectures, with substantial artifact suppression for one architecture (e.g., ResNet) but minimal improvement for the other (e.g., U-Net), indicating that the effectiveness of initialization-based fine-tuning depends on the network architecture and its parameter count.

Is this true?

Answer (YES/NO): NO